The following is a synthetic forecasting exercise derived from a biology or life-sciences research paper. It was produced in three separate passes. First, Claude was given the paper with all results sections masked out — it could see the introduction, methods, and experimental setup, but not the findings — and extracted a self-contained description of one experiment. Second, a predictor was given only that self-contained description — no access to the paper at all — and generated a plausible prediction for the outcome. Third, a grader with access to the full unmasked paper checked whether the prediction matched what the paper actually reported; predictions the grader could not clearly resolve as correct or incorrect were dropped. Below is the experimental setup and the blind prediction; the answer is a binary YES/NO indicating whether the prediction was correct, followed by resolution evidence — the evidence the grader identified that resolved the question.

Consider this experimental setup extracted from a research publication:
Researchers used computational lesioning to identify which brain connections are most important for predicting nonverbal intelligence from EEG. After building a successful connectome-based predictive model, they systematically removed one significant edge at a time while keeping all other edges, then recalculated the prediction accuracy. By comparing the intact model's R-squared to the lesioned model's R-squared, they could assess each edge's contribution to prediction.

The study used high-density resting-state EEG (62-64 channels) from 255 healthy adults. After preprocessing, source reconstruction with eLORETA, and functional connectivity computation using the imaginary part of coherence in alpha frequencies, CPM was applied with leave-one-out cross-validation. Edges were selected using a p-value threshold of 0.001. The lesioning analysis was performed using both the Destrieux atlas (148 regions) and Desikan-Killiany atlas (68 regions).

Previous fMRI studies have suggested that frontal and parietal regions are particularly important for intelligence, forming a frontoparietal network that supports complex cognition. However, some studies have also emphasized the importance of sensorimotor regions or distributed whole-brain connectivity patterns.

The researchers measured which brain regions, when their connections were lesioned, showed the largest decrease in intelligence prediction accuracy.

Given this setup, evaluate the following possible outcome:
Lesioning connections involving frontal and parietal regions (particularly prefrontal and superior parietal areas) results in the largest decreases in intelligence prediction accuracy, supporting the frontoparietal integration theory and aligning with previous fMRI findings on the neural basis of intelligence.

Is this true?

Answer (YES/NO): NO